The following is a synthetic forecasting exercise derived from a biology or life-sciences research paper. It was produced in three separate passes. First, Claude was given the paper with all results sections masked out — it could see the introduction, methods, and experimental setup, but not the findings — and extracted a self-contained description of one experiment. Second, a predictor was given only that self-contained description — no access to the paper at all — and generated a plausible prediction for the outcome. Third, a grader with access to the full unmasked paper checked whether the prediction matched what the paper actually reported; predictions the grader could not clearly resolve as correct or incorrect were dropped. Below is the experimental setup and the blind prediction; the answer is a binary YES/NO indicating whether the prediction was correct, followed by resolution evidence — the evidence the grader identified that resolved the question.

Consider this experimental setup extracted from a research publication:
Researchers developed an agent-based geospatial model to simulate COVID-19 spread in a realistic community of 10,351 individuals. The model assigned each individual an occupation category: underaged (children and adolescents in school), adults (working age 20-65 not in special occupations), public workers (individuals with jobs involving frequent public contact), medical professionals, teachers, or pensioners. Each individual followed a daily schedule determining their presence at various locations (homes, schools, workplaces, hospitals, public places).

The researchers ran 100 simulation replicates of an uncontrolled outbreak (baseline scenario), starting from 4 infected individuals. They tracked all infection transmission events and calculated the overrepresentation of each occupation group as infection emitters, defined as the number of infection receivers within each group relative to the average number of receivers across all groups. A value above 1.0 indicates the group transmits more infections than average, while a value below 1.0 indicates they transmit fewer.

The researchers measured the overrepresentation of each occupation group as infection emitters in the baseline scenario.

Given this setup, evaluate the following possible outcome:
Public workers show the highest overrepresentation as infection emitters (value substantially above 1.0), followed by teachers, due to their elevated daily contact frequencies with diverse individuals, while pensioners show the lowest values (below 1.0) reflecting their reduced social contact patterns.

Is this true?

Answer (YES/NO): NO